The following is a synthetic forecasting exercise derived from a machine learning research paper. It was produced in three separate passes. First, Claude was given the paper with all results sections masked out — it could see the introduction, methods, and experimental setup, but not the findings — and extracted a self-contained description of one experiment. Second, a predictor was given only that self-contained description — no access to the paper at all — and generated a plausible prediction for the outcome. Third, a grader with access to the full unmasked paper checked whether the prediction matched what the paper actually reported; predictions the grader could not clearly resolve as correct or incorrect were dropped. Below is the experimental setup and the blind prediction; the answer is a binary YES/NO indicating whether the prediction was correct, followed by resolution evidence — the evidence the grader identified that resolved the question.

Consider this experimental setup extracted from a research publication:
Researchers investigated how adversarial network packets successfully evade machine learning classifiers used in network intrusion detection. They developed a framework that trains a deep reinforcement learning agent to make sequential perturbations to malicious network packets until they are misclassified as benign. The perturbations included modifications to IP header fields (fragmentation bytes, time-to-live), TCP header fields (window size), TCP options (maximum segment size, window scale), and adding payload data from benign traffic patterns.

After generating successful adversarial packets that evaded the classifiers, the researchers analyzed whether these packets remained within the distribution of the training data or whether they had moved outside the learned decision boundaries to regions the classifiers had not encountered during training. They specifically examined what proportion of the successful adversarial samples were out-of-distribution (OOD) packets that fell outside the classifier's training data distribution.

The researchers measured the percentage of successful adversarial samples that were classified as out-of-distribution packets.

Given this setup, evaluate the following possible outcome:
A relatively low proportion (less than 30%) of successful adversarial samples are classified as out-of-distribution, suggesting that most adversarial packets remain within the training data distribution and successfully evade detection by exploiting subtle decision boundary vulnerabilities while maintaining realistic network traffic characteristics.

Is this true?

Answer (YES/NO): NO